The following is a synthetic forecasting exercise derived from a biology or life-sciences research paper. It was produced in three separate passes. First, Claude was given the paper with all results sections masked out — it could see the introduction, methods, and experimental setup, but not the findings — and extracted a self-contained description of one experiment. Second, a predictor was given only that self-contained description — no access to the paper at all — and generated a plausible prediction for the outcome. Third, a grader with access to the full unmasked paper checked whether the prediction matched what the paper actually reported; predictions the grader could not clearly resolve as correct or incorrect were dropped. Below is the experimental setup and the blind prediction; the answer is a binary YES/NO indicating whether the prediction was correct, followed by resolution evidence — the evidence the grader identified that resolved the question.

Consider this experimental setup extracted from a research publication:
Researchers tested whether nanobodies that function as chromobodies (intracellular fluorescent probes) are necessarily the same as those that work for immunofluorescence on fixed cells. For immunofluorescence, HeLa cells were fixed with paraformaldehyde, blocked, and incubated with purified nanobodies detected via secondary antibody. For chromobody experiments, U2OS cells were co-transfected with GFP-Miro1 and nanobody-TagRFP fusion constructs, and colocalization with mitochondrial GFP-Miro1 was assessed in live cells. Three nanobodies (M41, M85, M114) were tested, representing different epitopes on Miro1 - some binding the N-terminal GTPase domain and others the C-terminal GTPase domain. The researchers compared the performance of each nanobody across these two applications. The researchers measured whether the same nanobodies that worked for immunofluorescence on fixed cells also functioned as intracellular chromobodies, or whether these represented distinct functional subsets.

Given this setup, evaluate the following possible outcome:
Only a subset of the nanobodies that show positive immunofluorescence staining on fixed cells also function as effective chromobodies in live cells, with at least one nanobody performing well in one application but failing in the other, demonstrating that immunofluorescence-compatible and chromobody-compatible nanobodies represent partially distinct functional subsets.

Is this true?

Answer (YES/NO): YES